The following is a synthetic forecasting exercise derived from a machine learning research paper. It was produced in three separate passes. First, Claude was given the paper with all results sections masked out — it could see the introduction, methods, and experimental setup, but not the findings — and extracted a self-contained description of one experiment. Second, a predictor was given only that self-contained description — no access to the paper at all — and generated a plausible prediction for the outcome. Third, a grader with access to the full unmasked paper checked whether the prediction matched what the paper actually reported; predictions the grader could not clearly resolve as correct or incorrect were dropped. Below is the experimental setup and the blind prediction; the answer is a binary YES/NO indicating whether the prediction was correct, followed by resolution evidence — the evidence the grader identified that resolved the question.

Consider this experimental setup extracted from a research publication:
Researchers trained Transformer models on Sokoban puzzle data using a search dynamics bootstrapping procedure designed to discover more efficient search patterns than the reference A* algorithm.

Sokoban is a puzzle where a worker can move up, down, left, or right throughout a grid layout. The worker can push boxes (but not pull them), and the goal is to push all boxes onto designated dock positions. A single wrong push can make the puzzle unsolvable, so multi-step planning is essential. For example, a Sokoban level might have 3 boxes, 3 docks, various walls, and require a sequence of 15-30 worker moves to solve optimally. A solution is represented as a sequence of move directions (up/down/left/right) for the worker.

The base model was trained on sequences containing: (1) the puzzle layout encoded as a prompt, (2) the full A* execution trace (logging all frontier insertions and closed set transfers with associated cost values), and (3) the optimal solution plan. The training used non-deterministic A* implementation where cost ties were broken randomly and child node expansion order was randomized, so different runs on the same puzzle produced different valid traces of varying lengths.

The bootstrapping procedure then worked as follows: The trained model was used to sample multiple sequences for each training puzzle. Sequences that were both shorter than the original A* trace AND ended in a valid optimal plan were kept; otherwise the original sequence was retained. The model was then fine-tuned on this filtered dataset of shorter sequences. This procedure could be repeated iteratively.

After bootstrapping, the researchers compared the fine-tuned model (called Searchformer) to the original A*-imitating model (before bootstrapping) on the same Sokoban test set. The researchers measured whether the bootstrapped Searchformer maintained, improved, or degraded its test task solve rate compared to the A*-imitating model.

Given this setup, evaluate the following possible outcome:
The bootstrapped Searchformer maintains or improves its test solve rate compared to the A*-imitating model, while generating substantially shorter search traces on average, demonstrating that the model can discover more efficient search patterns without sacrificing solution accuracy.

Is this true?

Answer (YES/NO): YES